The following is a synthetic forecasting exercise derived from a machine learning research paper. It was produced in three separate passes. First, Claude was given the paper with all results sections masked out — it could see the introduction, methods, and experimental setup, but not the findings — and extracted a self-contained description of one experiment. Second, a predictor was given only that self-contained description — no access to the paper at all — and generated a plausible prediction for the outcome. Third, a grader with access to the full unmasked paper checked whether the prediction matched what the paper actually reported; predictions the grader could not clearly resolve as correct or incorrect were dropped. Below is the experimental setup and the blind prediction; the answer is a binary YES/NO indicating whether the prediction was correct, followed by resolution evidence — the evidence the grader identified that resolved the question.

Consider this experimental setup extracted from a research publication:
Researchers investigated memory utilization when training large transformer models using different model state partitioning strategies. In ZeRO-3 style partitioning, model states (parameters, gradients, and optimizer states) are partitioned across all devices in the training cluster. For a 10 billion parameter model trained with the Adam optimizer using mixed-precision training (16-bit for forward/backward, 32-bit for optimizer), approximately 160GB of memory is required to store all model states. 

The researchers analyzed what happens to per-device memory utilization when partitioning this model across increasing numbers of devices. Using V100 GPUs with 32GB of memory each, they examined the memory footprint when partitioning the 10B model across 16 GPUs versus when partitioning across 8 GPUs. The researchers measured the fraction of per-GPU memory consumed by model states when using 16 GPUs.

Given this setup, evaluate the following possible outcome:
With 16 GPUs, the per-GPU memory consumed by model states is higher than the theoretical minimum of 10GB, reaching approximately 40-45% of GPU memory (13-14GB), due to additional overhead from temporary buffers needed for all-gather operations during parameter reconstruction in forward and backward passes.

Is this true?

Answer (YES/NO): NO